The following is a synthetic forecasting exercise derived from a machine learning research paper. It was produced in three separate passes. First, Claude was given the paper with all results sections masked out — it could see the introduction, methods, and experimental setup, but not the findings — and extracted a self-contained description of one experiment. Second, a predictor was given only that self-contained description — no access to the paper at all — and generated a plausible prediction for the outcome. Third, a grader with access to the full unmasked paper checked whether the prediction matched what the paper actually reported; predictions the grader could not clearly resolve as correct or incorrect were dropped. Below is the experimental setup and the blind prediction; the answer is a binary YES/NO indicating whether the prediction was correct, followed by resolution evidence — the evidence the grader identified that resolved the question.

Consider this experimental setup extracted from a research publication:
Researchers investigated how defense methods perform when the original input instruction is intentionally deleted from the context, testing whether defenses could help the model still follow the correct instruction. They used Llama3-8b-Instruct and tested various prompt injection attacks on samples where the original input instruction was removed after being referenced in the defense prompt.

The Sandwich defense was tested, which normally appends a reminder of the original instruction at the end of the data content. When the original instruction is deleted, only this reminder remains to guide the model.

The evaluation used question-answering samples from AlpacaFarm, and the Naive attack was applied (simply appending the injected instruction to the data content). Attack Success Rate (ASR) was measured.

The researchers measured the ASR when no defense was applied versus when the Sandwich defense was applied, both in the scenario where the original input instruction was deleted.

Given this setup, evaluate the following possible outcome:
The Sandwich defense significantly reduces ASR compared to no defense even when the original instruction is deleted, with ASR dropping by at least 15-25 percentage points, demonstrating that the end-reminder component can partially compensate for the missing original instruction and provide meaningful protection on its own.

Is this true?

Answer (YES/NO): YES